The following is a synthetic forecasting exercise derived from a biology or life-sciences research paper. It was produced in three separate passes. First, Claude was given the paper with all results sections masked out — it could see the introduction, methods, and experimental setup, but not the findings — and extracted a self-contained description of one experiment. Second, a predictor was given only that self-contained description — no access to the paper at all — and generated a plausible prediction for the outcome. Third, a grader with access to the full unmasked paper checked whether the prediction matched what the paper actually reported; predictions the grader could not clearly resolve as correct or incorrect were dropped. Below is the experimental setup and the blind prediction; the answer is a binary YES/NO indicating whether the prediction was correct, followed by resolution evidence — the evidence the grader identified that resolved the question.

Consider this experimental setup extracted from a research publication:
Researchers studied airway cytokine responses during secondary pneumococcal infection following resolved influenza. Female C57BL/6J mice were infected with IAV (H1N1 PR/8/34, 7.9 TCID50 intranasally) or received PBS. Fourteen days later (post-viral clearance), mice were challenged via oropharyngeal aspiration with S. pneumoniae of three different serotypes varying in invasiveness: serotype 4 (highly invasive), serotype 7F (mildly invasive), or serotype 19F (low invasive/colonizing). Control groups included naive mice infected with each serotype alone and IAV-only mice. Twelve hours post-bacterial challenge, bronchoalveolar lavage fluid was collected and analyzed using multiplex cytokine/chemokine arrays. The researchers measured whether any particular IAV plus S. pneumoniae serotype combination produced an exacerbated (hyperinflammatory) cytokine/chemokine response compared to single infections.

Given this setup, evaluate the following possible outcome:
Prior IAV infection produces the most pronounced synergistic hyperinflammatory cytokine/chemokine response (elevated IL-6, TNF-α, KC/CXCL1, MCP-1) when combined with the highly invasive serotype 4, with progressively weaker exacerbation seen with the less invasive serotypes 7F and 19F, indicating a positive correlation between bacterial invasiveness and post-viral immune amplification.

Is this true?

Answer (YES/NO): NO